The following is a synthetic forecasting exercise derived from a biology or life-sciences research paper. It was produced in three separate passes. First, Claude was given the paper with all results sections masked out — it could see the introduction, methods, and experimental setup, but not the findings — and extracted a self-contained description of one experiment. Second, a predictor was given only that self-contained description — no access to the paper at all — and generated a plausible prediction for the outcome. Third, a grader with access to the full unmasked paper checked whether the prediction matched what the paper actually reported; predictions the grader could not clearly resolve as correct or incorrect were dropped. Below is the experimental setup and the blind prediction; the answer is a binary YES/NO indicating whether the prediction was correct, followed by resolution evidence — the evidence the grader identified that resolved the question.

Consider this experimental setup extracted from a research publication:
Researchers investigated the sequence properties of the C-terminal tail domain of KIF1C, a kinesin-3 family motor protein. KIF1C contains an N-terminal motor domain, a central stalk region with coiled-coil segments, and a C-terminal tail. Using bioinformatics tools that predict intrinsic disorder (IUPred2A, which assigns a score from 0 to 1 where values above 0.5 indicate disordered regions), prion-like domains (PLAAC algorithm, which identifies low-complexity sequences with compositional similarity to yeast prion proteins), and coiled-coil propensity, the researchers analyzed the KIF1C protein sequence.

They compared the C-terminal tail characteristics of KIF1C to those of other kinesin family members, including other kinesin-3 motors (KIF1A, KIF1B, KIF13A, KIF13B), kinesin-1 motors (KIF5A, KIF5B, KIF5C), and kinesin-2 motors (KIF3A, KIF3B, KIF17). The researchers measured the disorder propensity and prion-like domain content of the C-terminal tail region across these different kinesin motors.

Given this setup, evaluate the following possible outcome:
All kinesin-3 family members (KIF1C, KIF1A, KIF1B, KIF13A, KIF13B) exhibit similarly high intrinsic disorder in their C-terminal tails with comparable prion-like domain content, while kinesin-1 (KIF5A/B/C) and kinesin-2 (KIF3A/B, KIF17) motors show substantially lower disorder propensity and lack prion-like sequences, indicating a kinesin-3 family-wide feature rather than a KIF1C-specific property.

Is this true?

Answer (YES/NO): NO